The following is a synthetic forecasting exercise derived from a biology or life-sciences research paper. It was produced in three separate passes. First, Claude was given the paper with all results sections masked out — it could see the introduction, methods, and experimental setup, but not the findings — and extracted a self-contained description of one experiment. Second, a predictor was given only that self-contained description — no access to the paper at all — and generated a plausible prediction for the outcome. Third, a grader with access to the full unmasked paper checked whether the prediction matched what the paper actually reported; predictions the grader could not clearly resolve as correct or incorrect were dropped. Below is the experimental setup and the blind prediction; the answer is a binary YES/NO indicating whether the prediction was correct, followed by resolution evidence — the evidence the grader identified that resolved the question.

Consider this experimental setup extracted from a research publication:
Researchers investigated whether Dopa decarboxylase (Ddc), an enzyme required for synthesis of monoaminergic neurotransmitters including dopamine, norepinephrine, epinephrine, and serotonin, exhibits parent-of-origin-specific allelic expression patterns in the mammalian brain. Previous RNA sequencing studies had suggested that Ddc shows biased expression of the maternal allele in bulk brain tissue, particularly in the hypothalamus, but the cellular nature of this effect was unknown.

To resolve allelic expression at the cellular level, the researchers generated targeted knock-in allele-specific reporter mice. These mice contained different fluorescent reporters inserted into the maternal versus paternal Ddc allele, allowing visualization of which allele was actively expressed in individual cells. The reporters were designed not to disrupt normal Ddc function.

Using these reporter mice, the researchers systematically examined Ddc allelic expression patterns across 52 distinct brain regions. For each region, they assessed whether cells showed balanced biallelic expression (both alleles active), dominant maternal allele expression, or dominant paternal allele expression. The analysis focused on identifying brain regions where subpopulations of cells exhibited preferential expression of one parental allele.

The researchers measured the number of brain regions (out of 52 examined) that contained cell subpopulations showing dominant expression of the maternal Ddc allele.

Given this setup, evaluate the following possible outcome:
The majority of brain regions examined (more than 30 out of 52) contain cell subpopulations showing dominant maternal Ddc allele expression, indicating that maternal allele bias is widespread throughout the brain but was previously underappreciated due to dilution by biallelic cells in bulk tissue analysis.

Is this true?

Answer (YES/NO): NO